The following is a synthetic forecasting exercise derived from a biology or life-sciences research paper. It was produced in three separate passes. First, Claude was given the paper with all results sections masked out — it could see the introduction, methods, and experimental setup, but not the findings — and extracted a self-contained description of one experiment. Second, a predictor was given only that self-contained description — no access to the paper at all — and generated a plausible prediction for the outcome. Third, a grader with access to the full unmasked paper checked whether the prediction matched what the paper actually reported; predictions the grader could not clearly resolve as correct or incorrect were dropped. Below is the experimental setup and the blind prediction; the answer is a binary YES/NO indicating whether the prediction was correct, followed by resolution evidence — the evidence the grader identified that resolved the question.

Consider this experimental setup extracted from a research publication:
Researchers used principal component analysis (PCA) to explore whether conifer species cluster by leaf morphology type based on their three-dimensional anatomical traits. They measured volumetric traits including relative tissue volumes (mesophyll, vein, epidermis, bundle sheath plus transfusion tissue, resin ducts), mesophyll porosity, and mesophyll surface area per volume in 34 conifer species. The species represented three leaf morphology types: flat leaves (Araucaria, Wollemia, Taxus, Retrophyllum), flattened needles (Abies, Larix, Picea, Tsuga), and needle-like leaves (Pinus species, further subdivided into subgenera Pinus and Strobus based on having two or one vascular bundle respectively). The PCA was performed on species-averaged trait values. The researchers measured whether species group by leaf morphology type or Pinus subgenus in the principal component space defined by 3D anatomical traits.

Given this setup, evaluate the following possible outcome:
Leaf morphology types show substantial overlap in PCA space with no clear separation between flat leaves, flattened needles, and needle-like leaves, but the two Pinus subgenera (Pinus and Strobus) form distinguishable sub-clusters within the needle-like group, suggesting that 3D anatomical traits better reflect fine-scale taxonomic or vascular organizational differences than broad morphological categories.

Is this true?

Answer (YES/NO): NO